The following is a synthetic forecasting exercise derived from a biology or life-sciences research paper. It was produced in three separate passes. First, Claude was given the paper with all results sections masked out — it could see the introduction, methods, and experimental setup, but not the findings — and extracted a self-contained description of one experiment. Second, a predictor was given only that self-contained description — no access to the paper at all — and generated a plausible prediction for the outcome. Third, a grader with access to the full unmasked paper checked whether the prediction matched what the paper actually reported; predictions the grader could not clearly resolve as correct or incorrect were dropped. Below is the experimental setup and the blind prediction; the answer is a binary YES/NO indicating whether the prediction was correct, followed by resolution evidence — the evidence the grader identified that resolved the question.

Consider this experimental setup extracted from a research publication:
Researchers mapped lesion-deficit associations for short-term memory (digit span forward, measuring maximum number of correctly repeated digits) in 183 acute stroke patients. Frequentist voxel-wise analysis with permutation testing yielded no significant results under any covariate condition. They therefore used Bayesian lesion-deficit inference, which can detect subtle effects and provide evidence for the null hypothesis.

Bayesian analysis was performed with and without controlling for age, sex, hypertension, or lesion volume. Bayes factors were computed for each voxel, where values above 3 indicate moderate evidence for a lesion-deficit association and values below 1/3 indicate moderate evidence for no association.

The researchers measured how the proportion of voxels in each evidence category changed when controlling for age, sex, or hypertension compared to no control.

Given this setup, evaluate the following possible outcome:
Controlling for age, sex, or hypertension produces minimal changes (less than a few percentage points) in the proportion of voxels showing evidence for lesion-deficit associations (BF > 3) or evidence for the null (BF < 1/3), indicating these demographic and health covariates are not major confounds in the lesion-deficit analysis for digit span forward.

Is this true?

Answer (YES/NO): NO